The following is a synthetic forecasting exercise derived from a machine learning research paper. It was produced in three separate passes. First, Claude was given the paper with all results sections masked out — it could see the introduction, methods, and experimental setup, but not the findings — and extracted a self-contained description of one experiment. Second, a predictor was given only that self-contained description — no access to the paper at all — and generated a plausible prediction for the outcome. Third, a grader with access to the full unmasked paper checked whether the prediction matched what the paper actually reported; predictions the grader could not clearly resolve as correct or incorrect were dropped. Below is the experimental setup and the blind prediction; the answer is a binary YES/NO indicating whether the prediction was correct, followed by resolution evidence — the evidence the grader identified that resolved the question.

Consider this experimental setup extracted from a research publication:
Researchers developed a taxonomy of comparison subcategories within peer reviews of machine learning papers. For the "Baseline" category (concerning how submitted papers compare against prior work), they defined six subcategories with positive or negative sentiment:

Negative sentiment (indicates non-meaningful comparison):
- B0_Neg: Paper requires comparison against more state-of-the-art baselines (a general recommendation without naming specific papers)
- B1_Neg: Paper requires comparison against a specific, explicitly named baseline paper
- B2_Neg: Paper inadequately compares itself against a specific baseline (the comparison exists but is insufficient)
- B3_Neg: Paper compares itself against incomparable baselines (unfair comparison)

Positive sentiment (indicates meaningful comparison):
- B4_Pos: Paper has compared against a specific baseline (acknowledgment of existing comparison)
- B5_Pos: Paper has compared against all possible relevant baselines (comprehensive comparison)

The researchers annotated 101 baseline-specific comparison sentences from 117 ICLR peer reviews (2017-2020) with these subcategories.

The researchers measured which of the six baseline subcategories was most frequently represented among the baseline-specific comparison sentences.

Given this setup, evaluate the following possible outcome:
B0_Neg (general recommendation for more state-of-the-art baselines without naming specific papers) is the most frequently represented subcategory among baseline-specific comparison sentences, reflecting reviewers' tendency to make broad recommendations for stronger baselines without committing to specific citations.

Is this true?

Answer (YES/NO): YES